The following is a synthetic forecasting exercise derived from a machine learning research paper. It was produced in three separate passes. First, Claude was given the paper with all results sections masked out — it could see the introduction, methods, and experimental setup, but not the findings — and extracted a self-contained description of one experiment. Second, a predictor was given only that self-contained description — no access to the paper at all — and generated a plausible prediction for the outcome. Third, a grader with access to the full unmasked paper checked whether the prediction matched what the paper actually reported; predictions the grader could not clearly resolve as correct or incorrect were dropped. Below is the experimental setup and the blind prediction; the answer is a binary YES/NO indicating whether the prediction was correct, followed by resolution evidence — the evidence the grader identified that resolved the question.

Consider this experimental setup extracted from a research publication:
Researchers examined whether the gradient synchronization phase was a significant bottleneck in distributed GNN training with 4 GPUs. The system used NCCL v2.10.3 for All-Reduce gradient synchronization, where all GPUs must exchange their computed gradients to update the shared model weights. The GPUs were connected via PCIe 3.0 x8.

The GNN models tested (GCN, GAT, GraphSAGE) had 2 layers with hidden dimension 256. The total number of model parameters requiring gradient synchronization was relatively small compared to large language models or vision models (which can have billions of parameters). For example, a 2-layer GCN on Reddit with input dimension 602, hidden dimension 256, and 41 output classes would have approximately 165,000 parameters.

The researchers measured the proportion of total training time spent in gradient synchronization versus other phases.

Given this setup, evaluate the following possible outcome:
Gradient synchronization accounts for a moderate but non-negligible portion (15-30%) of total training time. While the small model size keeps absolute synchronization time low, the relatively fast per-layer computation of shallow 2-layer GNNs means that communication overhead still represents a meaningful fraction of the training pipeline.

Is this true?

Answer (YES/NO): NO